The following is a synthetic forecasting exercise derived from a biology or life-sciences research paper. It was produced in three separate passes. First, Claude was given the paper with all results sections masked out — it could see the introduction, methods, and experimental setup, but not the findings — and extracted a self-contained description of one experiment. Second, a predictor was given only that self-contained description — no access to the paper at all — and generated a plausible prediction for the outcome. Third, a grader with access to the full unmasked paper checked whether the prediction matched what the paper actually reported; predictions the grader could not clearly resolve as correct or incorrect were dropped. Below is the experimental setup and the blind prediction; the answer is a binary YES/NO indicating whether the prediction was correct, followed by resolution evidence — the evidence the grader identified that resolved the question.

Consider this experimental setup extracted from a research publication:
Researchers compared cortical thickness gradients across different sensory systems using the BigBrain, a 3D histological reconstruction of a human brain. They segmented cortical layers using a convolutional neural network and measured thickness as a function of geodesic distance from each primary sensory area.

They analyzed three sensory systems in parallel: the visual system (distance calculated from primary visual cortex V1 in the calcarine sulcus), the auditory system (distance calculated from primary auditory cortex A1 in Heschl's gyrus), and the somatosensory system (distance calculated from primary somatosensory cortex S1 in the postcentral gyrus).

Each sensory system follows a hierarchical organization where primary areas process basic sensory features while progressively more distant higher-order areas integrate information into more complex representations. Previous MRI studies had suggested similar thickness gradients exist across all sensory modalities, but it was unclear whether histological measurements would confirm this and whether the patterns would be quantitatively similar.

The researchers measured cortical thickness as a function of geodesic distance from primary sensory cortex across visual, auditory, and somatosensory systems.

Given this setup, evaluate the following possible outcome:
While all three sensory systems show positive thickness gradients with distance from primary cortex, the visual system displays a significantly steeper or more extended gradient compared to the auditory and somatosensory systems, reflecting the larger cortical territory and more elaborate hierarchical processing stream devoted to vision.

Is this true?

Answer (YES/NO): YES